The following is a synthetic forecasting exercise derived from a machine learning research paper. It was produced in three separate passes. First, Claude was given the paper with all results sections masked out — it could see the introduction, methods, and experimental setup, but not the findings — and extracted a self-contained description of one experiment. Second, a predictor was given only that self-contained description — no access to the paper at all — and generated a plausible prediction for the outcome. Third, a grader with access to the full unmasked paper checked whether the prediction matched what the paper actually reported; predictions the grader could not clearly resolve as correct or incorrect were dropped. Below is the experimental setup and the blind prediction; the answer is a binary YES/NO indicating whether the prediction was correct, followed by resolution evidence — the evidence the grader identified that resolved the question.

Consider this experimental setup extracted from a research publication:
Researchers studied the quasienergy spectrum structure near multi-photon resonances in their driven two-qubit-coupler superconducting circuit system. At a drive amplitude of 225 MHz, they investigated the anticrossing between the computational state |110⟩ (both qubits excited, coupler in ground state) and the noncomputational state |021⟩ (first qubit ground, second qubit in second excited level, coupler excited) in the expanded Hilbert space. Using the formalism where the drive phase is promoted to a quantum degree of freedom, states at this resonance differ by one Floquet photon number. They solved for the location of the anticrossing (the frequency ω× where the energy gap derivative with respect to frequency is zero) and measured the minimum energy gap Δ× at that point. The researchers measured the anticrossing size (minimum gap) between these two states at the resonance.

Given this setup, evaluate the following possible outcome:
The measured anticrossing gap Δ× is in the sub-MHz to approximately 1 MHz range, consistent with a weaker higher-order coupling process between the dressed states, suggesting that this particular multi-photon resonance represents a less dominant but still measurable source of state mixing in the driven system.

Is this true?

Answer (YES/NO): NO